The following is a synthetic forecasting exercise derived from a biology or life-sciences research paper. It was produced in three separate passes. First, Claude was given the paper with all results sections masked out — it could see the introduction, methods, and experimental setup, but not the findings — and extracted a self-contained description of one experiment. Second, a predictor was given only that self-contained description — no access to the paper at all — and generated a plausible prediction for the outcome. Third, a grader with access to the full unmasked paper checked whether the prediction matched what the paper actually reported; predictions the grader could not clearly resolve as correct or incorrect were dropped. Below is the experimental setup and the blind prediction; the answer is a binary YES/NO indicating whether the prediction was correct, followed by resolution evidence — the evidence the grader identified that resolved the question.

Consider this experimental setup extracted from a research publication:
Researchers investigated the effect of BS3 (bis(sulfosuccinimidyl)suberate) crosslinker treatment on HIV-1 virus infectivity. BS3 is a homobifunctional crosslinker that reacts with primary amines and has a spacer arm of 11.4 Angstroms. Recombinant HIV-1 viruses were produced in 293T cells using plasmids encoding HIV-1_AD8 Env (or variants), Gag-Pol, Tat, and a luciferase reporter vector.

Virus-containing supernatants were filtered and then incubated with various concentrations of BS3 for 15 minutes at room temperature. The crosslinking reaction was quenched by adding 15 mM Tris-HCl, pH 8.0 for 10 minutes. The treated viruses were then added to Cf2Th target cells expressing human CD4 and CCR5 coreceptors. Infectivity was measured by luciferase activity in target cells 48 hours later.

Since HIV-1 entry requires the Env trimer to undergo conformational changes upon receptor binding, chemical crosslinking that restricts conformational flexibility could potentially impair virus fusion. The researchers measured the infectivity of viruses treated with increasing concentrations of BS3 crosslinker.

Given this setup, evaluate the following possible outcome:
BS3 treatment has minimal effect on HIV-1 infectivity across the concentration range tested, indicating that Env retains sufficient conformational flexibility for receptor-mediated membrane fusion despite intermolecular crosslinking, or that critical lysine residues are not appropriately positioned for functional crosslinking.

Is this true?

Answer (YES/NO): NO